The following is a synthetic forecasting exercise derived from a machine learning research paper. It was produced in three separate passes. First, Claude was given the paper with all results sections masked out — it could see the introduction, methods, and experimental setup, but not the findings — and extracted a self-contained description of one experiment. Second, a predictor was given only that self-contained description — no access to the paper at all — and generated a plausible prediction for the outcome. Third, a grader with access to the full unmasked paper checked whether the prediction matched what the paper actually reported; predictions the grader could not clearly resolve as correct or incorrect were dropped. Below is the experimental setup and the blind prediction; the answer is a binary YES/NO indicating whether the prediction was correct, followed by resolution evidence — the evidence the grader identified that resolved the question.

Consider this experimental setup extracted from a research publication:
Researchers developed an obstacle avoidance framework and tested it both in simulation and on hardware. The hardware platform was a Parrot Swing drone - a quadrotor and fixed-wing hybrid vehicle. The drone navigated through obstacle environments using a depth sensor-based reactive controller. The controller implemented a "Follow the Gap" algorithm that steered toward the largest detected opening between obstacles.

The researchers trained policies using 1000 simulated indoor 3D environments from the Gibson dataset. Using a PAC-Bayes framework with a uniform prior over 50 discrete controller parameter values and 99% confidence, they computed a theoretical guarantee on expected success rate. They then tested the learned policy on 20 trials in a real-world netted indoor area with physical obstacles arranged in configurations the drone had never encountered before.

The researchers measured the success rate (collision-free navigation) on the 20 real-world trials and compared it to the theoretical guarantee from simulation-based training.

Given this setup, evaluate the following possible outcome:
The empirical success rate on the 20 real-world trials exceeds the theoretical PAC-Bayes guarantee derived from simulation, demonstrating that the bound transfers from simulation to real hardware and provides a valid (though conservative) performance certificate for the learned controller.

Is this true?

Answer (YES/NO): YES